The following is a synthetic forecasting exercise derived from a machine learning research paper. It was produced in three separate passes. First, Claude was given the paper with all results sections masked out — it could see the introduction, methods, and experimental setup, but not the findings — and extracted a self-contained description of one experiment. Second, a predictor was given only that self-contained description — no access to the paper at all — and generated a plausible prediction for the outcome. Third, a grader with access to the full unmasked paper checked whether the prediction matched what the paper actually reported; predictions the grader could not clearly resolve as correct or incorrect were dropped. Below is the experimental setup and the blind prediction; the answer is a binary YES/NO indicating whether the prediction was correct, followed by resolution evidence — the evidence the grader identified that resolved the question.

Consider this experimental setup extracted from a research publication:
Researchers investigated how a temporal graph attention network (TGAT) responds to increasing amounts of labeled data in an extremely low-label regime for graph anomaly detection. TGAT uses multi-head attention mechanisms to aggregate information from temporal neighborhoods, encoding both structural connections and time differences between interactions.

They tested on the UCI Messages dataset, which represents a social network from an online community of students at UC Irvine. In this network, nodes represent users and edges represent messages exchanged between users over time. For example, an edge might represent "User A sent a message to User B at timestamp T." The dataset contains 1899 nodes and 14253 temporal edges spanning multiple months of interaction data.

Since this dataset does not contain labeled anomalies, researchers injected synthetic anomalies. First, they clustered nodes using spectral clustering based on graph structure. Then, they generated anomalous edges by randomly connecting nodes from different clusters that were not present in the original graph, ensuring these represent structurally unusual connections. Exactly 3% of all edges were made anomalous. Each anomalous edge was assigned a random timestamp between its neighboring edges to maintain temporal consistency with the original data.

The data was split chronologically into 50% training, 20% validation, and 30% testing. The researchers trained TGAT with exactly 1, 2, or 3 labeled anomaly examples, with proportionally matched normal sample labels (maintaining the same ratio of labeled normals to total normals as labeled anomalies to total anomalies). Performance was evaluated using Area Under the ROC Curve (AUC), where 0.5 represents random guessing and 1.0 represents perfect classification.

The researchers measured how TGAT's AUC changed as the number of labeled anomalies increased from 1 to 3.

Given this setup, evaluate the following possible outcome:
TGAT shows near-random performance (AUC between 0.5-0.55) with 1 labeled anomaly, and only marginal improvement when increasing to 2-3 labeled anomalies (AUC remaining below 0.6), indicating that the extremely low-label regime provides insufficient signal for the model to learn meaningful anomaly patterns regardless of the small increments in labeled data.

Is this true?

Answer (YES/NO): NO